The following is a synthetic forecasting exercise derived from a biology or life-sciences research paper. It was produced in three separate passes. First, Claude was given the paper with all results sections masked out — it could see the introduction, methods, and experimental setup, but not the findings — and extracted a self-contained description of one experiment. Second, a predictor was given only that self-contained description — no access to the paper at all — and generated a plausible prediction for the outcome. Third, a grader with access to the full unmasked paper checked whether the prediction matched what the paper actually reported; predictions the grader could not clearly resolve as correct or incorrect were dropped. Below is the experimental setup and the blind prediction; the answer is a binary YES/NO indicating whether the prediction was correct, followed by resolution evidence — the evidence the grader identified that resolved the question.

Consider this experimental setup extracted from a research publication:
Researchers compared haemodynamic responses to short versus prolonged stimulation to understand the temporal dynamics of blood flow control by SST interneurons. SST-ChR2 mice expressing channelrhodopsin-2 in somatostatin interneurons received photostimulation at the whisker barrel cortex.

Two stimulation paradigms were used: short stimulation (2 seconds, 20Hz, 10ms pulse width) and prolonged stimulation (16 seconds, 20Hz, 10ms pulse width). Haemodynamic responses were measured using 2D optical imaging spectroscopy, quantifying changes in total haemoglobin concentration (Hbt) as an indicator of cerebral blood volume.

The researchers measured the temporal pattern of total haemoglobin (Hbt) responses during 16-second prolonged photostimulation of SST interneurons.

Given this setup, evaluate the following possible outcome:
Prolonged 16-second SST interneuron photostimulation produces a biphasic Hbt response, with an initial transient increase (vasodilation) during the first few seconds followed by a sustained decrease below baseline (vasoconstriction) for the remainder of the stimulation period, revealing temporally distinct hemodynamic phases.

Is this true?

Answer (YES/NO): NO